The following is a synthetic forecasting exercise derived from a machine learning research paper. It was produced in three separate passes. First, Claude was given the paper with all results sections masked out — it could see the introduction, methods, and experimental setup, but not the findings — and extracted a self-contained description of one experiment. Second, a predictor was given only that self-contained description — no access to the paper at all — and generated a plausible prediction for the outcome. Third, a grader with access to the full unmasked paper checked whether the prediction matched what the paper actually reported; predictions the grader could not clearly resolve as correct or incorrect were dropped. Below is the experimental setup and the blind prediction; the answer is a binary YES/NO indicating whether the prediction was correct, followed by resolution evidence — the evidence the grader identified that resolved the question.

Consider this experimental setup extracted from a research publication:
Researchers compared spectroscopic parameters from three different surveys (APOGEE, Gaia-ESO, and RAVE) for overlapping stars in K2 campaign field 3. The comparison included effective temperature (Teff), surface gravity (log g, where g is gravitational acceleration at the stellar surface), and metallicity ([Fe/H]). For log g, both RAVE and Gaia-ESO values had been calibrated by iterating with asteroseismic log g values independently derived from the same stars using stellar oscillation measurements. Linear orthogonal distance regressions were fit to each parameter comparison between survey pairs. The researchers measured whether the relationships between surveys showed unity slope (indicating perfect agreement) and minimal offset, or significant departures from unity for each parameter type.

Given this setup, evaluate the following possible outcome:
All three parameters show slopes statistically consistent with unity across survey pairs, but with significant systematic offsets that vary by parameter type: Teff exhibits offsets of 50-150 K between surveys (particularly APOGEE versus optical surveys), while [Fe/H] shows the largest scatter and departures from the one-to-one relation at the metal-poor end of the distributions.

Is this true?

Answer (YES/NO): NO